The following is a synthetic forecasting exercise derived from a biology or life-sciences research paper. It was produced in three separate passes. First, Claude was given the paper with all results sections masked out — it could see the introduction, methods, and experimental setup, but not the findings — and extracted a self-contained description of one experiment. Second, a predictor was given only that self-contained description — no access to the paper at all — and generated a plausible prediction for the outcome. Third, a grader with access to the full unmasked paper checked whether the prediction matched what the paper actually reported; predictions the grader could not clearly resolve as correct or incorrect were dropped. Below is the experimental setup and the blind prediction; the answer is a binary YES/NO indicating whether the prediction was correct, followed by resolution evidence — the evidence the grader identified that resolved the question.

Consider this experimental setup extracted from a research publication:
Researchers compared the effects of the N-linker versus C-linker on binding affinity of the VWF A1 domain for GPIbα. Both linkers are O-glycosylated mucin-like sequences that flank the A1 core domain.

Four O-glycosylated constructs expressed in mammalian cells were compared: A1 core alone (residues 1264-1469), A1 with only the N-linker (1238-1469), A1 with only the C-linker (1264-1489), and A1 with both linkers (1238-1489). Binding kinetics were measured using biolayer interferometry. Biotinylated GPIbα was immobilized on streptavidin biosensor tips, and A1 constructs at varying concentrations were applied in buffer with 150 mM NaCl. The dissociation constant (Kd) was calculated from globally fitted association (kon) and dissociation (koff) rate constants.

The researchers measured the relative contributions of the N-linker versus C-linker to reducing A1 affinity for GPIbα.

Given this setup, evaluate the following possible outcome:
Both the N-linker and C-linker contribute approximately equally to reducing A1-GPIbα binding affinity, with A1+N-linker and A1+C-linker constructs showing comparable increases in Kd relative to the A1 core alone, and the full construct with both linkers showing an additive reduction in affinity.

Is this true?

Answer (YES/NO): NO